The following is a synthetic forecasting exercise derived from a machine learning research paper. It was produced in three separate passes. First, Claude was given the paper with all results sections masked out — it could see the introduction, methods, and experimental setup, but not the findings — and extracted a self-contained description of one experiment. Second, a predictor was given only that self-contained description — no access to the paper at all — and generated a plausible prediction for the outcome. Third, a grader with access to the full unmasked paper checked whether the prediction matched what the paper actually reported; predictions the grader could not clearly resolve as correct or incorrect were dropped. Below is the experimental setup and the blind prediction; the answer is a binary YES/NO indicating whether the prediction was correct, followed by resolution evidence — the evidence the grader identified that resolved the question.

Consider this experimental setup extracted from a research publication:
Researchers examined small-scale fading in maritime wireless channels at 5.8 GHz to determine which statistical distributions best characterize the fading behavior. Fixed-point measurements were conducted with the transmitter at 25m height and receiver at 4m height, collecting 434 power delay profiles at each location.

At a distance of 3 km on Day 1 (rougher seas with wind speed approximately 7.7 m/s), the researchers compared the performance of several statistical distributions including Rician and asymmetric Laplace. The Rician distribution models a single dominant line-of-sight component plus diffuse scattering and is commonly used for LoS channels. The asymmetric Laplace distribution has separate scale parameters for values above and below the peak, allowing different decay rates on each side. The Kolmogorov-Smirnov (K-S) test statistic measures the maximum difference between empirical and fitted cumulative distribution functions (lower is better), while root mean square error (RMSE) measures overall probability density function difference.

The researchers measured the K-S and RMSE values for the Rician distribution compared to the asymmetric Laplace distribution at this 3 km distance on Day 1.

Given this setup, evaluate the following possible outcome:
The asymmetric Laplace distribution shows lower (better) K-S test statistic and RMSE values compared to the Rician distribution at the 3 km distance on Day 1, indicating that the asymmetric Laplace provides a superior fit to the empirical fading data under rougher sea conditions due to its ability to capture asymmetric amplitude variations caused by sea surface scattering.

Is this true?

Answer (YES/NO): YES